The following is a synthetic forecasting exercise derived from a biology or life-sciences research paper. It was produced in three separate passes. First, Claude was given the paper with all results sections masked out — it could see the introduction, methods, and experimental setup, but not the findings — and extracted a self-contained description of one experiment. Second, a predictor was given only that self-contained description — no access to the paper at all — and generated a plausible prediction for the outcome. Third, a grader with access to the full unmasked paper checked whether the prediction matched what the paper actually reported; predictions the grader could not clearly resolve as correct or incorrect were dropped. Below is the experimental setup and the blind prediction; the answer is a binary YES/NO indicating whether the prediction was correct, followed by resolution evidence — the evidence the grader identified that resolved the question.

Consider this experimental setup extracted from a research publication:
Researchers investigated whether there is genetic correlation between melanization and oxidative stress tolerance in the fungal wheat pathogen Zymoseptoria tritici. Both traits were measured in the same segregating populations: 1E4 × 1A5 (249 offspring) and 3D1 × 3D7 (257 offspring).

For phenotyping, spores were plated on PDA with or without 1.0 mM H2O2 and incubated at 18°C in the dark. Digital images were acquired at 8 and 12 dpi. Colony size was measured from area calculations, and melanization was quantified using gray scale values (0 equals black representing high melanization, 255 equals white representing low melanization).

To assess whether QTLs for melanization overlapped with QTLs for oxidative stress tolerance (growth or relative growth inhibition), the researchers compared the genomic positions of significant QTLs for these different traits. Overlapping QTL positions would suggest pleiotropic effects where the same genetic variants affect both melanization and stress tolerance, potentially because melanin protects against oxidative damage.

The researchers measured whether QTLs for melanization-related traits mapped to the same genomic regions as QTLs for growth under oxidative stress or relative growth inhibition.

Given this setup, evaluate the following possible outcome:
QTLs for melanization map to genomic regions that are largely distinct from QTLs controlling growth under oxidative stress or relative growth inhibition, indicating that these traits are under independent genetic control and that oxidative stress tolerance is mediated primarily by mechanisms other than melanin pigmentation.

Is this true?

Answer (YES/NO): NO